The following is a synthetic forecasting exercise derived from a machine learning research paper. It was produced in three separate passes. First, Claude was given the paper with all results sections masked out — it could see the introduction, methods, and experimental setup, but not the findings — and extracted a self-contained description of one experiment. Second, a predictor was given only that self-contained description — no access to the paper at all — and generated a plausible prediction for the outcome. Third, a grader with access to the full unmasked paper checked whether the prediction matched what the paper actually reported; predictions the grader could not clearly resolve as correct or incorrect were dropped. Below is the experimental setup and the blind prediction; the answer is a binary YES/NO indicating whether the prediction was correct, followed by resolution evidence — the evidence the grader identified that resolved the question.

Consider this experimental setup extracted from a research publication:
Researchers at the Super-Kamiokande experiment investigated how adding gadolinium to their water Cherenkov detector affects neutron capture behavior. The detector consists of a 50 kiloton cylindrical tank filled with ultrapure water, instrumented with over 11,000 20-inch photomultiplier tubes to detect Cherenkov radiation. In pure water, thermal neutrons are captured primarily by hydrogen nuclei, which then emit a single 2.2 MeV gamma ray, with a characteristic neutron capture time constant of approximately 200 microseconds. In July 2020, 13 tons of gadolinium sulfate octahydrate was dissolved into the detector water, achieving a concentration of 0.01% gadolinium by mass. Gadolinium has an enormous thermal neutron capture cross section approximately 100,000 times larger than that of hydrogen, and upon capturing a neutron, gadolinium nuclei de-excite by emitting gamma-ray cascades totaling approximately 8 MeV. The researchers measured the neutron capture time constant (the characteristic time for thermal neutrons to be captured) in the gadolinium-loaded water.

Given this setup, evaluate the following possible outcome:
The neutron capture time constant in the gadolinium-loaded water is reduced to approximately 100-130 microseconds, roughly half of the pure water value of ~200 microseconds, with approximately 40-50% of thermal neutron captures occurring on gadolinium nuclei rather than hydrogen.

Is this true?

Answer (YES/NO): YES